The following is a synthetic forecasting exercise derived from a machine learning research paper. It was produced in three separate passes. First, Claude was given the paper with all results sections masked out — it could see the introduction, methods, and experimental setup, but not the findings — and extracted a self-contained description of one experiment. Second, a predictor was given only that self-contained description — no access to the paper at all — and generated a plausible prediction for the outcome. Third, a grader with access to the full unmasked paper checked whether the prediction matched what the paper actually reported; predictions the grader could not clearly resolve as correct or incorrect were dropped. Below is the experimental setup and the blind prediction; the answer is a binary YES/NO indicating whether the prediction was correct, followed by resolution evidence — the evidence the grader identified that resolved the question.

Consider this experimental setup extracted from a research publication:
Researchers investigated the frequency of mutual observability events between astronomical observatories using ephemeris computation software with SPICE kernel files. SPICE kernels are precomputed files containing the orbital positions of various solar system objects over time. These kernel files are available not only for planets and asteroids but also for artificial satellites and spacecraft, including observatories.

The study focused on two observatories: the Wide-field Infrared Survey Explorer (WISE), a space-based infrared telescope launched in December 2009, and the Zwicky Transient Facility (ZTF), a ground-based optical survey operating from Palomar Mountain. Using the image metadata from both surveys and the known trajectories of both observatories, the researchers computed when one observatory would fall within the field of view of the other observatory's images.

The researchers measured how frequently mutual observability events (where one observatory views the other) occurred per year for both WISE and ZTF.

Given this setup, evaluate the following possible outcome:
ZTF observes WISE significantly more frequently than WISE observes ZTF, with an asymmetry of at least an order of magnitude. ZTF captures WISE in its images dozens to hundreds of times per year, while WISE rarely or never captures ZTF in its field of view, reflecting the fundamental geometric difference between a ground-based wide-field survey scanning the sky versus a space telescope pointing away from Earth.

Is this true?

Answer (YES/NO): NO